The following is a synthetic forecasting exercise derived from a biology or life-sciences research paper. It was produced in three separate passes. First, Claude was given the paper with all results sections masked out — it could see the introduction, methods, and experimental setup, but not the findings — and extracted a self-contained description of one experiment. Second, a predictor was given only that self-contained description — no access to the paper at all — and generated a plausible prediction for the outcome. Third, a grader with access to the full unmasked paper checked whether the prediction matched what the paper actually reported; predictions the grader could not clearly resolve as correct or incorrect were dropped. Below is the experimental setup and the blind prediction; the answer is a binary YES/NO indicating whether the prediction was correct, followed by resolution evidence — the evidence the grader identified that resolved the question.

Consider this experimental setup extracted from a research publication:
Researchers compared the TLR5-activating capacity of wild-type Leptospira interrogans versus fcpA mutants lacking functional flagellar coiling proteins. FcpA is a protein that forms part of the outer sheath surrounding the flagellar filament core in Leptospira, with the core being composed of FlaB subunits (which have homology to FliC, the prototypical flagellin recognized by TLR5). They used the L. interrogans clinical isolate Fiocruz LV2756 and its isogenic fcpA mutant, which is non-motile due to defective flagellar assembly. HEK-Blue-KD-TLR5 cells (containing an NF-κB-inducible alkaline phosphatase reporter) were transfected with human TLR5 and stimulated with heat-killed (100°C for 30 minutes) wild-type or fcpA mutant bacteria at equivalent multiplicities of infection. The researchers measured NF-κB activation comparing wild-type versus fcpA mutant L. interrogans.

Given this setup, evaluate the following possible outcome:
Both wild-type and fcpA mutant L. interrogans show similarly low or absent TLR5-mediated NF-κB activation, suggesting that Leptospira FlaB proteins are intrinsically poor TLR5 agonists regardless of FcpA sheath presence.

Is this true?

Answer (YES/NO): NO